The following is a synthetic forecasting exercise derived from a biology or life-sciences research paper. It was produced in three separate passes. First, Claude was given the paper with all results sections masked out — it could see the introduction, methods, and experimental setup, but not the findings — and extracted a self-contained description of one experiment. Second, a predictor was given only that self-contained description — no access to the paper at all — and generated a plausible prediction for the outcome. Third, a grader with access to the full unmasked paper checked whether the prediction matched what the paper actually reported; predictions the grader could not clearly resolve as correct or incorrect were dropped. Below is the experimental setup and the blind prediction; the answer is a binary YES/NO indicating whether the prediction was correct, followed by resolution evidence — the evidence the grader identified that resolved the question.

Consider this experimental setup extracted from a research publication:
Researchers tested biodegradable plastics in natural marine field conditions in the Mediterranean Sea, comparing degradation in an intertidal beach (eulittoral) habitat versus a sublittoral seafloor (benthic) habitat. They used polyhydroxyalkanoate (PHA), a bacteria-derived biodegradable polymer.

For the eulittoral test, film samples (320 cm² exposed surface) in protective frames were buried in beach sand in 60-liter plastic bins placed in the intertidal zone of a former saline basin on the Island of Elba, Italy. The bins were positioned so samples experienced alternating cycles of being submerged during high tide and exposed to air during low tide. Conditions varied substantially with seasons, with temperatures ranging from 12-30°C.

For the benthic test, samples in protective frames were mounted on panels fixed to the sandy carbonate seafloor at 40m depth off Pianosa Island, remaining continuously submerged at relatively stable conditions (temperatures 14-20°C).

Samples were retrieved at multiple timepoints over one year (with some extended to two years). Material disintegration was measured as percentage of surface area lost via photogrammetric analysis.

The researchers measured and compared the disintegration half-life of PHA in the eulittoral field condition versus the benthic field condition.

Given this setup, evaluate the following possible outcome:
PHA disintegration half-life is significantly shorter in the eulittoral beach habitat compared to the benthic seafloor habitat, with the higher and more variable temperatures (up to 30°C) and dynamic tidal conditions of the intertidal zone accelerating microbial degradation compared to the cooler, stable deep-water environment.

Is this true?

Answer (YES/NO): YES